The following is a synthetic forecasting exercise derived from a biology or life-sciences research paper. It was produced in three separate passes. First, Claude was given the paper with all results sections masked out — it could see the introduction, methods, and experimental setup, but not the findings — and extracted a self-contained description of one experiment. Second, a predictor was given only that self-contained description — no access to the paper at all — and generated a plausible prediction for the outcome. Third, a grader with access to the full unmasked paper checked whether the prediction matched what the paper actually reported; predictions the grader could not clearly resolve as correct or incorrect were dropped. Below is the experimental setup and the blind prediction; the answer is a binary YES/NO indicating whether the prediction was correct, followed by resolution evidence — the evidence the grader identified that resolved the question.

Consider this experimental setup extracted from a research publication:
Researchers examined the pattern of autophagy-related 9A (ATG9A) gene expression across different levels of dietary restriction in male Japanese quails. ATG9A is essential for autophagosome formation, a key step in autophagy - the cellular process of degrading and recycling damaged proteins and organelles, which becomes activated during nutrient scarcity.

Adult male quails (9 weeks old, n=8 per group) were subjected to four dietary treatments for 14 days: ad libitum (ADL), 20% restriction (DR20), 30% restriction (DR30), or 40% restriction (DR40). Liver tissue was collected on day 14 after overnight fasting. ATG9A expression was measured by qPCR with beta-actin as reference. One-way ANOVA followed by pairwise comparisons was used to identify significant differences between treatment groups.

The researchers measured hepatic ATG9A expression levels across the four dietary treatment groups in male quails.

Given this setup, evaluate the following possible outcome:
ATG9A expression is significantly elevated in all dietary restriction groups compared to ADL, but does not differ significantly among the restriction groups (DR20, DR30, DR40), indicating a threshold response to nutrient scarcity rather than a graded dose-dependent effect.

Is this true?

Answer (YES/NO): YES